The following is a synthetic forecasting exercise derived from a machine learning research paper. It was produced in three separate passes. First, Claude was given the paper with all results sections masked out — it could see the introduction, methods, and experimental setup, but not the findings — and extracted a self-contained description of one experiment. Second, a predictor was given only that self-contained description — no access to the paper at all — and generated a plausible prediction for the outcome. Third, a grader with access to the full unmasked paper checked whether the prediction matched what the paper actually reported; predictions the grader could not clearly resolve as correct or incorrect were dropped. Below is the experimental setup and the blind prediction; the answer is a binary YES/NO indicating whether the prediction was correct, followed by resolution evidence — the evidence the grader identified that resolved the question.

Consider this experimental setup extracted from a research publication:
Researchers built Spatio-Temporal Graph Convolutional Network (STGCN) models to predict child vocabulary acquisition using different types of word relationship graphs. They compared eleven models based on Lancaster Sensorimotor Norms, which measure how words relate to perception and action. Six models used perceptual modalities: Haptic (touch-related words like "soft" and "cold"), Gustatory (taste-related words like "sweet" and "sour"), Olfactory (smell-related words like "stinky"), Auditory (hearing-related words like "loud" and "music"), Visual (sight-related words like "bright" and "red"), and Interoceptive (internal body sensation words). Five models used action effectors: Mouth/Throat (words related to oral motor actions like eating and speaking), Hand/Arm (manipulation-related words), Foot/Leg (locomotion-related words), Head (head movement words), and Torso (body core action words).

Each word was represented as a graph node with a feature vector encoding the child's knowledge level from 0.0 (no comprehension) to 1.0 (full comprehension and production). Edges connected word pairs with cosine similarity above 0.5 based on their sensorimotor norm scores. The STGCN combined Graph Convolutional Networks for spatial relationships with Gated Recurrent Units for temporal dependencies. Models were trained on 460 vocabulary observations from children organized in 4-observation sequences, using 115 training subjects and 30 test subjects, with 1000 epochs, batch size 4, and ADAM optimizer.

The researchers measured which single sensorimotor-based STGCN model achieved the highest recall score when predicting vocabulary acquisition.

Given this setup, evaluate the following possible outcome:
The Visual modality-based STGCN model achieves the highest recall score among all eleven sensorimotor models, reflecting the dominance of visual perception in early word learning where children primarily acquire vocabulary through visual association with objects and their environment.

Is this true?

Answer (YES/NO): NO